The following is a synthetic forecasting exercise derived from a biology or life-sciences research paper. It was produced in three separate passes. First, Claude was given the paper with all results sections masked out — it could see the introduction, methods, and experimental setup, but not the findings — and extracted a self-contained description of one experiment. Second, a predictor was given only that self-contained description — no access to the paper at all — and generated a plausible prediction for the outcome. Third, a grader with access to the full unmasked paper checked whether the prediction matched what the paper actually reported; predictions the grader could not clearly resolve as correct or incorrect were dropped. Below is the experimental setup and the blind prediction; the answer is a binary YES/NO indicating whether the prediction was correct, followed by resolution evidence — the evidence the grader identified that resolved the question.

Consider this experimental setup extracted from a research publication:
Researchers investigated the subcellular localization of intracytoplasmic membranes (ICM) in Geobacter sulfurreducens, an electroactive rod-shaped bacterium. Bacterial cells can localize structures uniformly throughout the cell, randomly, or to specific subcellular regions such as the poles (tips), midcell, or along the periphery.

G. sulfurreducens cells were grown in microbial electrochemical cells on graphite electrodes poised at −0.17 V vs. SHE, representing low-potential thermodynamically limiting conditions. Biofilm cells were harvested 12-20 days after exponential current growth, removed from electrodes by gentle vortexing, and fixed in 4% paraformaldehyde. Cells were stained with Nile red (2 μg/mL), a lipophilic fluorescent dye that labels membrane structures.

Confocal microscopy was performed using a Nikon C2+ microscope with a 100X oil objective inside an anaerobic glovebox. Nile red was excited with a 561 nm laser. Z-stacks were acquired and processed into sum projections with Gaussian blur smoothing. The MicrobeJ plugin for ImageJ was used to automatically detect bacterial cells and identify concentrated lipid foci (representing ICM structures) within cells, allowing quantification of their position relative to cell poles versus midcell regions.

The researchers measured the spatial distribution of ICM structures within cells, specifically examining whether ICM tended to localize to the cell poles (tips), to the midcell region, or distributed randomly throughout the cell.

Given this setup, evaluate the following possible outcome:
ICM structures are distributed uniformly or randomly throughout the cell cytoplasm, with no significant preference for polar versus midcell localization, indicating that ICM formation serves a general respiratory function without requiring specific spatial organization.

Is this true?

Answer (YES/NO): NO